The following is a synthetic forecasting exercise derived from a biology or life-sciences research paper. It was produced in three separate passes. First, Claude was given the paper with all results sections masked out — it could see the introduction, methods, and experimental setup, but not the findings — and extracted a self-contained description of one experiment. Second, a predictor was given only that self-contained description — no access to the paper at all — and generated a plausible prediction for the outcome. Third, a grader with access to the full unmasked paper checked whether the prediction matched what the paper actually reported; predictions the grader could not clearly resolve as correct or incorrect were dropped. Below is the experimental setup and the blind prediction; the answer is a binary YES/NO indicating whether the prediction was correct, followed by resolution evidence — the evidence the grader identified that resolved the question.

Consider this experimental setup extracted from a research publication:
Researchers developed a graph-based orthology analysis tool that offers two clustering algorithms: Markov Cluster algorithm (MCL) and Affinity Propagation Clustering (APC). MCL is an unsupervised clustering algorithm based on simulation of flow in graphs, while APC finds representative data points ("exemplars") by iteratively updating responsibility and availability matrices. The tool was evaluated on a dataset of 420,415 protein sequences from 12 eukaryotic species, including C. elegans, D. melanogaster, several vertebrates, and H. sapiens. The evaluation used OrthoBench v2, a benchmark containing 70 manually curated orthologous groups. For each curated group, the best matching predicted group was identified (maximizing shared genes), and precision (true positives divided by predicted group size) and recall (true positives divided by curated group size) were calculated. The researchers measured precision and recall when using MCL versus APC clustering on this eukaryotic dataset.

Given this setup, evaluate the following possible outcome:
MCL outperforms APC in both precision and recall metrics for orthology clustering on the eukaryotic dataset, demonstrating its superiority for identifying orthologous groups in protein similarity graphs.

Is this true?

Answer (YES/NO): NO